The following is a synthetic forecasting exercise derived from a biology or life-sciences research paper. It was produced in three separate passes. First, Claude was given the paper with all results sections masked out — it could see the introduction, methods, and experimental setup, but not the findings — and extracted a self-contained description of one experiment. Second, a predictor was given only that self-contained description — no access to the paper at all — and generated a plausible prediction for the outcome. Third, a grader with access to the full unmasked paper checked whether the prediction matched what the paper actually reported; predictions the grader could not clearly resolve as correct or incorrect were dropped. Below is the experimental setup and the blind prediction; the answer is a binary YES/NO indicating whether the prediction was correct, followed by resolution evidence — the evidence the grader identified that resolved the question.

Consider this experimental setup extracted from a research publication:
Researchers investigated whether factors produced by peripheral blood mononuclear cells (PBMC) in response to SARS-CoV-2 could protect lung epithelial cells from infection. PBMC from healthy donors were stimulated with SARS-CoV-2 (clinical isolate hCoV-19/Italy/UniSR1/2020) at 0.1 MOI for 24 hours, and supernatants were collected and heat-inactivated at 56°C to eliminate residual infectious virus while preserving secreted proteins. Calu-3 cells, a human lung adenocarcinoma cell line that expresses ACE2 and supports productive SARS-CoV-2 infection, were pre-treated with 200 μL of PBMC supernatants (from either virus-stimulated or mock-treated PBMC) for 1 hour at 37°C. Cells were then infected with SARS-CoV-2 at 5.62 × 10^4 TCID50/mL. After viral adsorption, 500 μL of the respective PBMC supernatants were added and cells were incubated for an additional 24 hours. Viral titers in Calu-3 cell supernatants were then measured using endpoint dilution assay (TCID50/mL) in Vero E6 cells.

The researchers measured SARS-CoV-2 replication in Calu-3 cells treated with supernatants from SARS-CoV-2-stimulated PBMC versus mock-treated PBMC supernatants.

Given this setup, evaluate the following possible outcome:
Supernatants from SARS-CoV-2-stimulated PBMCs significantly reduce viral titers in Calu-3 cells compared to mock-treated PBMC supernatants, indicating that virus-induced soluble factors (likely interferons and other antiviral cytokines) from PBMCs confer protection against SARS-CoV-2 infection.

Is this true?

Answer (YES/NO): YES